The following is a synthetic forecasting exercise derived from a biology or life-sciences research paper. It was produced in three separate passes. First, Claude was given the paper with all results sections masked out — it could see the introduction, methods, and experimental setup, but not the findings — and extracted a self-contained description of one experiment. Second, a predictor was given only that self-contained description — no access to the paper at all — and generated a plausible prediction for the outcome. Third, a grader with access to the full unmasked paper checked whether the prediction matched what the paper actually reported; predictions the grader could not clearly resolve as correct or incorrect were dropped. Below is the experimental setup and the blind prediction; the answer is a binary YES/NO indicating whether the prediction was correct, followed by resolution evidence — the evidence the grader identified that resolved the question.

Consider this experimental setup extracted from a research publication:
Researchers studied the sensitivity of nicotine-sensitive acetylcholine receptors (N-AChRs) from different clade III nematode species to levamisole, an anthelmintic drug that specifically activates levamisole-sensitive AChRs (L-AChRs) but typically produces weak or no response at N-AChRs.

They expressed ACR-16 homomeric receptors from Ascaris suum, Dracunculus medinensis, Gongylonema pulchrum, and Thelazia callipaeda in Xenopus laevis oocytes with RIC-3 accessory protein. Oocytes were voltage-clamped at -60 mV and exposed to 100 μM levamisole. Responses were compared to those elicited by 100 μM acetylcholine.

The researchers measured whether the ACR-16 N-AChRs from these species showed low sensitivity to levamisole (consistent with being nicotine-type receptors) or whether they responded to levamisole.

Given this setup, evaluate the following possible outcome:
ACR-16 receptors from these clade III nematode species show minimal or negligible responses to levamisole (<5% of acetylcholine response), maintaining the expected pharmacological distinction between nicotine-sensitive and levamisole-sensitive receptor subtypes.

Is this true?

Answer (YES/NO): YES